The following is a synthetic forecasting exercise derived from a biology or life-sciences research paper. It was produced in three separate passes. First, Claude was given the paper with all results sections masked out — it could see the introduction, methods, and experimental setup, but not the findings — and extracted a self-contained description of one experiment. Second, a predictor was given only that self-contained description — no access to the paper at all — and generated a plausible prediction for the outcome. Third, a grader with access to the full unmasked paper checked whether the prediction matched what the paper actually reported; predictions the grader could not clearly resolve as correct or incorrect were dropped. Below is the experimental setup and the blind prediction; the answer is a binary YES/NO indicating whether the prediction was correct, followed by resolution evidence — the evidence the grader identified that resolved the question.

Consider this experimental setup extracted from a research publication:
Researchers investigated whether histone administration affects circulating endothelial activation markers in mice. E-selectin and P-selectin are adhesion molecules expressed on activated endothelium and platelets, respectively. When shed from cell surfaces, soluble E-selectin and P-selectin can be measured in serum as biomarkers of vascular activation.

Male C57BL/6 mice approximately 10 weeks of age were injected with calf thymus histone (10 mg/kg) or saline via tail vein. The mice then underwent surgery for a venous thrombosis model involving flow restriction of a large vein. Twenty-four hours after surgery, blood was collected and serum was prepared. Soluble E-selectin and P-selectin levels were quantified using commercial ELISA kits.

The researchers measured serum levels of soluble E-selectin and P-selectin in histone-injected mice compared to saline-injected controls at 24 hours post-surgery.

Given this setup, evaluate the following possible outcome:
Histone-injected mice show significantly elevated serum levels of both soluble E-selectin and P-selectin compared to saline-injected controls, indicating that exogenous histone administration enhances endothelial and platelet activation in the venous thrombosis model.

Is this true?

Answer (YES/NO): YES